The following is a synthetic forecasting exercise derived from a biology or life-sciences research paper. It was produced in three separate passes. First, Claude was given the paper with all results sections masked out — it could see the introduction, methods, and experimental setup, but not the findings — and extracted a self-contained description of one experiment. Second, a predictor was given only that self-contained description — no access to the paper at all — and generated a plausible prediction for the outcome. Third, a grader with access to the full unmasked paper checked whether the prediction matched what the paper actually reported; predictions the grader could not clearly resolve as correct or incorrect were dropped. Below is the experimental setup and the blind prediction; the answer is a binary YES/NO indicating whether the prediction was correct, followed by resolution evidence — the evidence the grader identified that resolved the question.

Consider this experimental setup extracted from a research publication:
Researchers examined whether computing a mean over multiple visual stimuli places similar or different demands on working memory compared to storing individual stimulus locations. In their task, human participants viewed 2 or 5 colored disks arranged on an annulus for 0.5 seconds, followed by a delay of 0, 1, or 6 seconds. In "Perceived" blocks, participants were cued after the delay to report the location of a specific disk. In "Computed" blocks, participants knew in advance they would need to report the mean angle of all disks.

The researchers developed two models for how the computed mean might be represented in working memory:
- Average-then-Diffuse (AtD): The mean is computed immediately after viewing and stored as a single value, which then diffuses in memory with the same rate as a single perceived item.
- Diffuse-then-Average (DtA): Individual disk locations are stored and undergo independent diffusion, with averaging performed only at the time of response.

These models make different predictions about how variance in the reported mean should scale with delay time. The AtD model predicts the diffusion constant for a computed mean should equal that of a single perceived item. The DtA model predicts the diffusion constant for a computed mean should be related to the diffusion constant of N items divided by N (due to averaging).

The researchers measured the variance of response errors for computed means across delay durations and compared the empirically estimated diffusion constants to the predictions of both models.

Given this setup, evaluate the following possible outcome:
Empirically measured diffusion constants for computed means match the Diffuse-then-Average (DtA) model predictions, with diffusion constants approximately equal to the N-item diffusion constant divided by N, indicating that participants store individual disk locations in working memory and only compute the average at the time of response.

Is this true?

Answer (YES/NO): NO